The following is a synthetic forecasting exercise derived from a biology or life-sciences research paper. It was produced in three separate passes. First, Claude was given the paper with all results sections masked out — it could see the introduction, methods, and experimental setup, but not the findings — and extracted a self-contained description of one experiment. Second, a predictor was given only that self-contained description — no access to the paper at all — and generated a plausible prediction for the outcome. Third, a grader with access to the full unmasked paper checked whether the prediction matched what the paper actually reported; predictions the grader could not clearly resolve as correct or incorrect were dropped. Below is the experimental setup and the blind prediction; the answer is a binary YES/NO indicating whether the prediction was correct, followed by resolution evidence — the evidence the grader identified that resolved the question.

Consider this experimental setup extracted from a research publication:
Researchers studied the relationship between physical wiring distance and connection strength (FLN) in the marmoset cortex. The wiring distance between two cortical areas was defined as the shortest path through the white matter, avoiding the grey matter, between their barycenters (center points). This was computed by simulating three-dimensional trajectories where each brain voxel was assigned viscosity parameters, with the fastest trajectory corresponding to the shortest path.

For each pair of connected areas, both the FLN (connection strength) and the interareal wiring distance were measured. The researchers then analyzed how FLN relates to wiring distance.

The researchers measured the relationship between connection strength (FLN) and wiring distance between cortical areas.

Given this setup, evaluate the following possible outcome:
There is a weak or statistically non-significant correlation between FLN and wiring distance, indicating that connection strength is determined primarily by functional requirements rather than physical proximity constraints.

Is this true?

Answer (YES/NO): NO